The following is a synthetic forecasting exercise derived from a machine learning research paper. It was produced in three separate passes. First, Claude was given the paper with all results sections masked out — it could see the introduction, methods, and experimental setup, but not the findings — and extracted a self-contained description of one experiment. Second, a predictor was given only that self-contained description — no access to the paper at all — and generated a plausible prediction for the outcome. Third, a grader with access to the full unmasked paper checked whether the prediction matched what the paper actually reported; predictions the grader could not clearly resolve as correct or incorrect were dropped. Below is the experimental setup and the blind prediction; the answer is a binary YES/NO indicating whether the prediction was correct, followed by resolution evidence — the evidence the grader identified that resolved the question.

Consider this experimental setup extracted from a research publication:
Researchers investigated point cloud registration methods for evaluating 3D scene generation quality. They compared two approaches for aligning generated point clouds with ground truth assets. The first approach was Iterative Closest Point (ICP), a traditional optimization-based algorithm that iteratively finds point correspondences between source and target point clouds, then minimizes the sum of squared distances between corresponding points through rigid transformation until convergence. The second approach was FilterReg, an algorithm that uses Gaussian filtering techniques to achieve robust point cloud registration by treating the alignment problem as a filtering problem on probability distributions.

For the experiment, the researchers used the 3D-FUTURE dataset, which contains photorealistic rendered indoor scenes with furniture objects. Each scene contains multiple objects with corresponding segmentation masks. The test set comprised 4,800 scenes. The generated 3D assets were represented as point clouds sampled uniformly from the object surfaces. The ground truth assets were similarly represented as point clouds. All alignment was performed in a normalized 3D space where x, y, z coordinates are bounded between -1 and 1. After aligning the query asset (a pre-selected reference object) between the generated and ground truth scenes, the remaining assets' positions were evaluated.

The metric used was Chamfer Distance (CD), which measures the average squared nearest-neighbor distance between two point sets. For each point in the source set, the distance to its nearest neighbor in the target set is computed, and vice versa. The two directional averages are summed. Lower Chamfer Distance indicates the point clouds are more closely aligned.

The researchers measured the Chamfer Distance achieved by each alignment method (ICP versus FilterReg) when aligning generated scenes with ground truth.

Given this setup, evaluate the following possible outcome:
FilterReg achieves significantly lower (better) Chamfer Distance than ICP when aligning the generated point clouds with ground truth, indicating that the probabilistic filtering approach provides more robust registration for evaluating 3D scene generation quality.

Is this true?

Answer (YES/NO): YES